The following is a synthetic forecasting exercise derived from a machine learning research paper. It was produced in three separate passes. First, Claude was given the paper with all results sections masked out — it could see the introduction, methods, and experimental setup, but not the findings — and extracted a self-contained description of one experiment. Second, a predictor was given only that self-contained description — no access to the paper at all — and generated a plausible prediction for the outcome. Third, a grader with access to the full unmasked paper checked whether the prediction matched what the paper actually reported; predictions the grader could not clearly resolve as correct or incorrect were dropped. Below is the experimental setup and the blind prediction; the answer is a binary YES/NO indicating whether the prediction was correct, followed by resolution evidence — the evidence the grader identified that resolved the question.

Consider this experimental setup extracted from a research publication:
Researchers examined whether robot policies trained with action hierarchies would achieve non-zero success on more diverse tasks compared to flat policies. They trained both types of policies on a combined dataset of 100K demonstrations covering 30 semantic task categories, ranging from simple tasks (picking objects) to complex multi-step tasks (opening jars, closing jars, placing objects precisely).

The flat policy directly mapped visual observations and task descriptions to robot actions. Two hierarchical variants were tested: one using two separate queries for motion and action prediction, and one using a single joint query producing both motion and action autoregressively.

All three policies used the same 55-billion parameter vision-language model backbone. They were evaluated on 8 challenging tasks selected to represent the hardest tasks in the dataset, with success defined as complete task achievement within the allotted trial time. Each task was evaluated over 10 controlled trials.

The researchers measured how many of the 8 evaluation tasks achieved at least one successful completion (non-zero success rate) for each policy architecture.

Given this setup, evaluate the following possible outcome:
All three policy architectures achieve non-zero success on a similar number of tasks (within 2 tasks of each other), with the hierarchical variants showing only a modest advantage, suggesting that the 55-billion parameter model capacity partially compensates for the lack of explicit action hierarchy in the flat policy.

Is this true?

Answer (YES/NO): NO